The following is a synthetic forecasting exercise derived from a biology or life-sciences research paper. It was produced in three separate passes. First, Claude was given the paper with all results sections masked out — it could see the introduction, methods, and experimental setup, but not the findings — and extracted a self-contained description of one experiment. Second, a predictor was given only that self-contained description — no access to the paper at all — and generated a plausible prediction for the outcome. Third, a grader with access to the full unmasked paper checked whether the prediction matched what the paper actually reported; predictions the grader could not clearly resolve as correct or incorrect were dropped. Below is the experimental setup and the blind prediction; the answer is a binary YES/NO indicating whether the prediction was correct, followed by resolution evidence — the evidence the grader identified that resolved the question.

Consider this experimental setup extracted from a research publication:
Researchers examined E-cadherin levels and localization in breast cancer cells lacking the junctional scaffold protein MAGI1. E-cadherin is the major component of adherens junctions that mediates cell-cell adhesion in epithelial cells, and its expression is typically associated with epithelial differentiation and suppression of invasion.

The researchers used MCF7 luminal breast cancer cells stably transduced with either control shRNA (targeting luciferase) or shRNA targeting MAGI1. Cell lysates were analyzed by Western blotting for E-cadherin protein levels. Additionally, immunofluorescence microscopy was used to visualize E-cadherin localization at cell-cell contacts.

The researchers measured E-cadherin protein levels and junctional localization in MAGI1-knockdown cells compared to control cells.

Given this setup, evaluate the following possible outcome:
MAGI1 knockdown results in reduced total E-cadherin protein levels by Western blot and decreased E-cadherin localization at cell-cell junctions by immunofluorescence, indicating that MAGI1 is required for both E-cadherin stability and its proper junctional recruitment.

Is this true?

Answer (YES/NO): NO